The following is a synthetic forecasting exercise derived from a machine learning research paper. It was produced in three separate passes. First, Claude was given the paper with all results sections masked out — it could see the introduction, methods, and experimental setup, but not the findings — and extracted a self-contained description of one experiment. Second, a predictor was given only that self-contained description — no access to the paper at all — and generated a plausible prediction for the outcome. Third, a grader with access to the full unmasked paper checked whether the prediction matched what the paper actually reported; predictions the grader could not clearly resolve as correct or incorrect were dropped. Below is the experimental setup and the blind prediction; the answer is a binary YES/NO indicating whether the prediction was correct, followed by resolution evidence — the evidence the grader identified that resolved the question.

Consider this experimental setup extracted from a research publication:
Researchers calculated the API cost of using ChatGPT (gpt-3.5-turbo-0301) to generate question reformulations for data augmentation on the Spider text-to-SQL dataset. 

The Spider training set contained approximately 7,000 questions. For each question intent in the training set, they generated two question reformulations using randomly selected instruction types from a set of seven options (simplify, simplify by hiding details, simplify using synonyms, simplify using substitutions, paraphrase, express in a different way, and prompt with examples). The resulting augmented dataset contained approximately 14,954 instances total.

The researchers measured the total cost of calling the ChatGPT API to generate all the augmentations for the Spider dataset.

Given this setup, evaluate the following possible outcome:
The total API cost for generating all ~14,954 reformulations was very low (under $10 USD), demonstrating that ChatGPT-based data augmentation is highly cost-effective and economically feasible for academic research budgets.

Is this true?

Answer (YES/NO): YES